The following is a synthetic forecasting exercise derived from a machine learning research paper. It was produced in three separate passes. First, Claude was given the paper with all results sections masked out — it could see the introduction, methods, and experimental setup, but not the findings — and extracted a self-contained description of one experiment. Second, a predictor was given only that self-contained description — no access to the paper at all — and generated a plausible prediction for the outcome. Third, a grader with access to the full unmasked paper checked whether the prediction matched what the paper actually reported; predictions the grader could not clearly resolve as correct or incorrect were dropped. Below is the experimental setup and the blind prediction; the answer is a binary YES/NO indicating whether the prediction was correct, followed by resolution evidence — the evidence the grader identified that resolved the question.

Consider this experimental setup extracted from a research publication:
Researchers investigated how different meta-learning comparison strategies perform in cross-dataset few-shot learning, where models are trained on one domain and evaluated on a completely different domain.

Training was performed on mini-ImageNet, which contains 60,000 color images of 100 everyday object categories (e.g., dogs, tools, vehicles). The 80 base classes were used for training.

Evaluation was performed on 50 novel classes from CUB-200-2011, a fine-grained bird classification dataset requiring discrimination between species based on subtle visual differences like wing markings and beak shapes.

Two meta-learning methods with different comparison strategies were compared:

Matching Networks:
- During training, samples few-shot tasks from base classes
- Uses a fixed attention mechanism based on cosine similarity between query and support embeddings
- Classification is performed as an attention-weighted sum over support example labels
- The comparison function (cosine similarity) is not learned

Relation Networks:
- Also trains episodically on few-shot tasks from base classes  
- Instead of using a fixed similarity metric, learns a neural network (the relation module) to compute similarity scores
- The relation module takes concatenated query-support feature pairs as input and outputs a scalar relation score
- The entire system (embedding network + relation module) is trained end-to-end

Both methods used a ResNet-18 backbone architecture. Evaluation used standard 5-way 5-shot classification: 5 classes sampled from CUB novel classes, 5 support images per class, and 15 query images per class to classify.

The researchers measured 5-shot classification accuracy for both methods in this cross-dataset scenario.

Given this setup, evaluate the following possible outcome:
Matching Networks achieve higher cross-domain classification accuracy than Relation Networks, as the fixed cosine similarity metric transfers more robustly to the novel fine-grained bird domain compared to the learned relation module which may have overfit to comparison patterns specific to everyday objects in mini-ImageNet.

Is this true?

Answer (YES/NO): NO